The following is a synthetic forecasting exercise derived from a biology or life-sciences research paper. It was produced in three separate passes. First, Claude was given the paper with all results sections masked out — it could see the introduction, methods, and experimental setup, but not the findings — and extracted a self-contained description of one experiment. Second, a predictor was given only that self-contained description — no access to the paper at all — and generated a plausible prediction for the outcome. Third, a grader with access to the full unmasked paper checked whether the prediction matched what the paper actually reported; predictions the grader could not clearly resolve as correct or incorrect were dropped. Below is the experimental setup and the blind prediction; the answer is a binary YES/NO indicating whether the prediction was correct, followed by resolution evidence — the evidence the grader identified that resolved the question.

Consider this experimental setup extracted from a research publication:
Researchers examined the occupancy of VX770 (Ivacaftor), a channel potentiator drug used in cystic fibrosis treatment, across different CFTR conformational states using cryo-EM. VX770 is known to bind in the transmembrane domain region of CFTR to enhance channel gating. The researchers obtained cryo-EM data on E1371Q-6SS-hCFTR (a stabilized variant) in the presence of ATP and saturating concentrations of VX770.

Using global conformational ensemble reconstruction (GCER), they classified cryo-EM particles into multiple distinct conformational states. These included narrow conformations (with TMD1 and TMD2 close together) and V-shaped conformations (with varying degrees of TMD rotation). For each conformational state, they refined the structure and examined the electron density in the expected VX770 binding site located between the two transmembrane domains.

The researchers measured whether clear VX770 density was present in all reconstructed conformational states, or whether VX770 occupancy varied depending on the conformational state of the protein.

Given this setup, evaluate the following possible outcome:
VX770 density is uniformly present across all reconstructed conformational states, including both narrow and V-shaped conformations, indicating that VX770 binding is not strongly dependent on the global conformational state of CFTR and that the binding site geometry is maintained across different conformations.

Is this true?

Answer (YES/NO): NO